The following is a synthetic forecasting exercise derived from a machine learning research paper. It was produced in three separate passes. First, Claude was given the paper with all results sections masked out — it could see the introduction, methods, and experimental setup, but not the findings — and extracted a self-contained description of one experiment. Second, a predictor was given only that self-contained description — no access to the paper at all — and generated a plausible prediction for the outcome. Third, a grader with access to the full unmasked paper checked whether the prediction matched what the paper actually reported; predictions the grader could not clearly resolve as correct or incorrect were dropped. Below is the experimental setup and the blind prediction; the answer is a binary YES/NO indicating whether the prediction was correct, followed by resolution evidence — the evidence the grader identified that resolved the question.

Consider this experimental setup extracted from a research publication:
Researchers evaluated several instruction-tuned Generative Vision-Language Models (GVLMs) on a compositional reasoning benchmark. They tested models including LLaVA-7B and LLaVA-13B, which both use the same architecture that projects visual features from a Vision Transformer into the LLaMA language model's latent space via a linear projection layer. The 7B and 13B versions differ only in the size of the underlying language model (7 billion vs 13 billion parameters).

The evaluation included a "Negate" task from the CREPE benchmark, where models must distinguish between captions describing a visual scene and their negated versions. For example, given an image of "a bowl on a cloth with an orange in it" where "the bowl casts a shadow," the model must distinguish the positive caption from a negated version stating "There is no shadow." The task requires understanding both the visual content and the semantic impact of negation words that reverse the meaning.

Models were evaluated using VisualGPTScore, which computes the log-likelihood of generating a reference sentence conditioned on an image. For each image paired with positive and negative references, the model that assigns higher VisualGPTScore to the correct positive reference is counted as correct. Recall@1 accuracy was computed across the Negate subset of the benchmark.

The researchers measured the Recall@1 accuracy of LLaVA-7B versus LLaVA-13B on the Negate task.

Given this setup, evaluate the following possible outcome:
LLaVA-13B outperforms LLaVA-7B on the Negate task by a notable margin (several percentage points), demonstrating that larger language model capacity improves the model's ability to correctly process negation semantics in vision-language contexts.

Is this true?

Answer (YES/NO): NO